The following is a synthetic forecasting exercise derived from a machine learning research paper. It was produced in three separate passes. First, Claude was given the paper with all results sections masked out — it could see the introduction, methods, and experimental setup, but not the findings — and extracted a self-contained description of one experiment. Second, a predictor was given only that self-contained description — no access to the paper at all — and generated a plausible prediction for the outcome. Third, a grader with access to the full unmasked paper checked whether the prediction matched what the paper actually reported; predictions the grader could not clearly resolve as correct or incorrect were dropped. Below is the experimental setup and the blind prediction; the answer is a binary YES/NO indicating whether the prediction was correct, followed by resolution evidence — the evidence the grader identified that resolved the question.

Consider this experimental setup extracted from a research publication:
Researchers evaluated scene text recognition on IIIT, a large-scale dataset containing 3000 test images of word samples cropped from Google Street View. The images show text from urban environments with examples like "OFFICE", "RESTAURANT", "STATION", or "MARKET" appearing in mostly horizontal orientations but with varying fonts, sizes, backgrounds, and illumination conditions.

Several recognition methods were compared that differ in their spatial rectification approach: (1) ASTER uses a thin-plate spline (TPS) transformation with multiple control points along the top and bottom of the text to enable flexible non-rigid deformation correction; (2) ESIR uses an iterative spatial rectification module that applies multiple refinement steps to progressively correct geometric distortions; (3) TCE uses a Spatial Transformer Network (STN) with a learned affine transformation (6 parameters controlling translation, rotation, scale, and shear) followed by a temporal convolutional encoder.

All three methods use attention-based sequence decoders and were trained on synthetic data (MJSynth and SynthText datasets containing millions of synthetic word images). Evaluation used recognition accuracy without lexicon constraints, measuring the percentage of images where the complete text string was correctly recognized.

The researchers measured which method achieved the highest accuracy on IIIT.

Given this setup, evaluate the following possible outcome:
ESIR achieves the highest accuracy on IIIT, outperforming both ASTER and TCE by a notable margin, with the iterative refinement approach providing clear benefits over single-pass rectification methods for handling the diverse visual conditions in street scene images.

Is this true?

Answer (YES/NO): NO